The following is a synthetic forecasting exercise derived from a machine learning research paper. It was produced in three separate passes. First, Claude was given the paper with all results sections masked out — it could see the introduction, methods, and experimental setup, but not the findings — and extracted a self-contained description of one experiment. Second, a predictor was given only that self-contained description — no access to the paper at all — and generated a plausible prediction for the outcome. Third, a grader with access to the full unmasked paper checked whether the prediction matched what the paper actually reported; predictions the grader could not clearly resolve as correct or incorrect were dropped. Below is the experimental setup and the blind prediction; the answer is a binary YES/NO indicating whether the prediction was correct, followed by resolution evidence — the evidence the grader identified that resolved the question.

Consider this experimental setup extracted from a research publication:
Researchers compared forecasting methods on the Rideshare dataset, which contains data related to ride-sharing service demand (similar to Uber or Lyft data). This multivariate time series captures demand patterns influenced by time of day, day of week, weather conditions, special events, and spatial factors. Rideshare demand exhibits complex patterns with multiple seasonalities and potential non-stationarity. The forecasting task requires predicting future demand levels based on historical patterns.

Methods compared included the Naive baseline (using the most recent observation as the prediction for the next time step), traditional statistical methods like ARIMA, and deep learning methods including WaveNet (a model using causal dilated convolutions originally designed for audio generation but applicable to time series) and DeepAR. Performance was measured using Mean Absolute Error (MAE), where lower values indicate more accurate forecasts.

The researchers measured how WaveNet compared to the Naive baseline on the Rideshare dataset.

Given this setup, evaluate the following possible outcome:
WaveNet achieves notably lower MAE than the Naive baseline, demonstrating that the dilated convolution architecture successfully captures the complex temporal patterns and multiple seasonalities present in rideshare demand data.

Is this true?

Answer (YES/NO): NO